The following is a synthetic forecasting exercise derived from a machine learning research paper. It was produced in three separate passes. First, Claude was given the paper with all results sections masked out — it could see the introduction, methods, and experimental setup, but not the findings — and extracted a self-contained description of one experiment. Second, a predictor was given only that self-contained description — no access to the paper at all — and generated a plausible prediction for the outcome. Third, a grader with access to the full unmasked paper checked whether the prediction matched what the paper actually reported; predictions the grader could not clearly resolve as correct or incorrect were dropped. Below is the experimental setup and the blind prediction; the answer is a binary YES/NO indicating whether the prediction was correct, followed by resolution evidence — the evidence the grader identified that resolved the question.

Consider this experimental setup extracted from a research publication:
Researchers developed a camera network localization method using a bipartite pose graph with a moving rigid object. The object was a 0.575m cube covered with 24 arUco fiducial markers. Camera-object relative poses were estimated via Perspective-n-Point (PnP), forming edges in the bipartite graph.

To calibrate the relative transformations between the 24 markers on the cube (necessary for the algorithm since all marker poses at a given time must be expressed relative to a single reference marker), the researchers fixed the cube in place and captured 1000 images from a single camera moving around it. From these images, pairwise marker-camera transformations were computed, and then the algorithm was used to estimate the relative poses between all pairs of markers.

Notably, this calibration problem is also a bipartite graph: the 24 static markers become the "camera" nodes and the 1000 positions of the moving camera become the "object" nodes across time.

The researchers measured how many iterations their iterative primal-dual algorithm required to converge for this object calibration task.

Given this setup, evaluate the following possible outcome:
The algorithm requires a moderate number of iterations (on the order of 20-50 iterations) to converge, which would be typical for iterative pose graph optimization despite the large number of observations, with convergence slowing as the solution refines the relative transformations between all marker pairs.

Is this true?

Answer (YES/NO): NO